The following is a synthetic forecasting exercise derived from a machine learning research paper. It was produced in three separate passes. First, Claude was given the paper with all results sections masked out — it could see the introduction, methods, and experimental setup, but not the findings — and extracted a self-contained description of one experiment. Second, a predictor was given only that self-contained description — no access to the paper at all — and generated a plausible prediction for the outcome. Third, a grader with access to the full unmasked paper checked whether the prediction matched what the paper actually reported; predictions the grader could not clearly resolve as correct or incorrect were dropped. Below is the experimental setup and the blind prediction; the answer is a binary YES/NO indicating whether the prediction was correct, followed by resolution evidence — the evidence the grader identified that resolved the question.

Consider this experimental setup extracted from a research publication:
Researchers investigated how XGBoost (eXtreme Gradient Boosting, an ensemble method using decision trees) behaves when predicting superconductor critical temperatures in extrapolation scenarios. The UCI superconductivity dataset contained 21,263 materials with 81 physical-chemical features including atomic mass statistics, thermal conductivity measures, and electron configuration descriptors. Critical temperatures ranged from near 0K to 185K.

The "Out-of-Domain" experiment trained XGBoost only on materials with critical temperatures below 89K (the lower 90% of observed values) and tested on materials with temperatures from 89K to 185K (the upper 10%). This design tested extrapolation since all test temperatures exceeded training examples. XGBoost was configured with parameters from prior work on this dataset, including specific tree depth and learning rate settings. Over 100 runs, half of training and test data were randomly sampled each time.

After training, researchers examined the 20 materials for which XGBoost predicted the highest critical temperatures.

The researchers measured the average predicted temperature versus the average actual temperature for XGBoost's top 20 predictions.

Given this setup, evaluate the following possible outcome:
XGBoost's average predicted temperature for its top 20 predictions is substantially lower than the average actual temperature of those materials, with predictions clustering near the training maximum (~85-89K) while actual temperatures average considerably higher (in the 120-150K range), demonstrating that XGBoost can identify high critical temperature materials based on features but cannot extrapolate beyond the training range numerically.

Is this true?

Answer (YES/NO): NO